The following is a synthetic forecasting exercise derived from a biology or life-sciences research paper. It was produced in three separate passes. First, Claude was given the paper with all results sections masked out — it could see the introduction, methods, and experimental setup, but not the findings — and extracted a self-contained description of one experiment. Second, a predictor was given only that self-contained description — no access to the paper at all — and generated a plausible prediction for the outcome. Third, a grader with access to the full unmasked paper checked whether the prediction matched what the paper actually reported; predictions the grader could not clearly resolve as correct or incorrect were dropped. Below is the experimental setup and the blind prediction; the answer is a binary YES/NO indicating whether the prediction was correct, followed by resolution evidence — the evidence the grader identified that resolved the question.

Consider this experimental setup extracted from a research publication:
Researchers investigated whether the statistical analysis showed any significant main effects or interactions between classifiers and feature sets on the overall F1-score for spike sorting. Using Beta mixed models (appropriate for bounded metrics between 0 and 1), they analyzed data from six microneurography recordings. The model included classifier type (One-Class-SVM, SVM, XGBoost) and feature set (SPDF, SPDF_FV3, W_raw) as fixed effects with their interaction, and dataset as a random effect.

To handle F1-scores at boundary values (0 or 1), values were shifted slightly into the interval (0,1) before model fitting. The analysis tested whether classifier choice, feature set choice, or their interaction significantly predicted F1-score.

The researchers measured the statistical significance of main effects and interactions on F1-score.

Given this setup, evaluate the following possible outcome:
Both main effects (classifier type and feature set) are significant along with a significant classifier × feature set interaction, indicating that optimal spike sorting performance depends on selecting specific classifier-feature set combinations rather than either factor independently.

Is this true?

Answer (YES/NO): NO